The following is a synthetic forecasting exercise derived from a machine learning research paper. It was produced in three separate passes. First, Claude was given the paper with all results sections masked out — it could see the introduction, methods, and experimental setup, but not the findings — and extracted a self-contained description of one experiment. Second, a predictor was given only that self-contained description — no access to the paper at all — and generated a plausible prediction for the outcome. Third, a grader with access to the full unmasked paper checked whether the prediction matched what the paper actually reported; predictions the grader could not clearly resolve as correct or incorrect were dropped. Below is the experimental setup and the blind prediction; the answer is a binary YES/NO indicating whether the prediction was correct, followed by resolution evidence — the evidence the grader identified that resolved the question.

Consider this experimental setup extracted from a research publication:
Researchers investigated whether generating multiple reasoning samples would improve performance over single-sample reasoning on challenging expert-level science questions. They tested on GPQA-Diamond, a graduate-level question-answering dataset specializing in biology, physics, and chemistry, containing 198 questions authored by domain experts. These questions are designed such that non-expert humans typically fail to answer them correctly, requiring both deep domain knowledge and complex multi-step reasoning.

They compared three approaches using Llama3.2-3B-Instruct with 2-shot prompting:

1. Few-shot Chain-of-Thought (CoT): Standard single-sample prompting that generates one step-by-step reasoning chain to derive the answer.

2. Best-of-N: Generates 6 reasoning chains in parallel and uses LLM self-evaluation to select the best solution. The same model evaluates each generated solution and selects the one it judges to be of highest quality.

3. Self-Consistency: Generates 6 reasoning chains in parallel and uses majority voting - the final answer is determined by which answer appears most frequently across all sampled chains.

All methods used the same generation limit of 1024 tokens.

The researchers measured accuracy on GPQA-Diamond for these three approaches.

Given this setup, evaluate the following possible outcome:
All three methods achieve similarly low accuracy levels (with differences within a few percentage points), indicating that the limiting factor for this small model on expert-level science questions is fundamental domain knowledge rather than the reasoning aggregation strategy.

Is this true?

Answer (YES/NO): YES